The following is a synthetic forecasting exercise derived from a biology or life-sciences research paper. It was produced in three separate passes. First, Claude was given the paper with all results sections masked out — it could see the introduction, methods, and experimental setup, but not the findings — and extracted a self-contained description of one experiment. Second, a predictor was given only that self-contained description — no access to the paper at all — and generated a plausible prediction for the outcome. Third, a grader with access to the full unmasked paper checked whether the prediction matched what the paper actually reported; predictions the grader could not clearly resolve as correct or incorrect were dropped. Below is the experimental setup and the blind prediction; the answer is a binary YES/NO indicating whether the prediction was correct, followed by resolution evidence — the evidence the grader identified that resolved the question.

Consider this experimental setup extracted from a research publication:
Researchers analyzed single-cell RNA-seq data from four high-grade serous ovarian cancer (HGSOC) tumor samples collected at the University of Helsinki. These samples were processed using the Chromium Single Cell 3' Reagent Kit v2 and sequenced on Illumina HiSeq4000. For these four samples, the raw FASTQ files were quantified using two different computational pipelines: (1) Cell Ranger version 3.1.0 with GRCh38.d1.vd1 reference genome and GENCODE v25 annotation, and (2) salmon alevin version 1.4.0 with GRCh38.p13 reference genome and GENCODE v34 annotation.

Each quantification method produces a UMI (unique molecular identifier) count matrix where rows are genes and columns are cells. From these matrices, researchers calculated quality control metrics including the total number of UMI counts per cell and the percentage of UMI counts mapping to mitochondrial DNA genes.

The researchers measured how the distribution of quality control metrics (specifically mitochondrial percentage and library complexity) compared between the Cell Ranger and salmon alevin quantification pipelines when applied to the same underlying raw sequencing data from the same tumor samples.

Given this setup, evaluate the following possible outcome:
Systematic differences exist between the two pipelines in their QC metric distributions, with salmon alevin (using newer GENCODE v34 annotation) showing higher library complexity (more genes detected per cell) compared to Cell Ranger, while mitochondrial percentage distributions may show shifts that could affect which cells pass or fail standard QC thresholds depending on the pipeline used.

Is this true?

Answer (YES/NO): NO